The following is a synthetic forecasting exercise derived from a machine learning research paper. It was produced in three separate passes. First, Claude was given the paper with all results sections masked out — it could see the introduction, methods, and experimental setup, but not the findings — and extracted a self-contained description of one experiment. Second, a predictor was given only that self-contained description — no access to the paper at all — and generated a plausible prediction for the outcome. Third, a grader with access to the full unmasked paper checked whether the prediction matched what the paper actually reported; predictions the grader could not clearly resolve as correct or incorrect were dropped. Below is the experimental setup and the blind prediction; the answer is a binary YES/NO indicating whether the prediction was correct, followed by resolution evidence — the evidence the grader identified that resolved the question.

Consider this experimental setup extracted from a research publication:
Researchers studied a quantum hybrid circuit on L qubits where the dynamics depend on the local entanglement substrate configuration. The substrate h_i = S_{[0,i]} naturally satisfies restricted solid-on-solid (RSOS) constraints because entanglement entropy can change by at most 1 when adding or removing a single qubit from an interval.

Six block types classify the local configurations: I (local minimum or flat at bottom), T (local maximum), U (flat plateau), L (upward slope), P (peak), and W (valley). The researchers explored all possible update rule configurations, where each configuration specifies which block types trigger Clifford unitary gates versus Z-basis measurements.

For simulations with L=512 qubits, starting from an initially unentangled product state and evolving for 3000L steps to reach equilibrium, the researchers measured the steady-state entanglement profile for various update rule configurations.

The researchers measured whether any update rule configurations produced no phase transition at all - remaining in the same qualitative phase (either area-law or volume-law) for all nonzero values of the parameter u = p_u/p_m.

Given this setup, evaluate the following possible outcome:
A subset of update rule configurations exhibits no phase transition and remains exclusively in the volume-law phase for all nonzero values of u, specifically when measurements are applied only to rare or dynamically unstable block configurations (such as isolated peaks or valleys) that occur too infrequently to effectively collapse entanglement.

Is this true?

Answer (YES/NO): YES